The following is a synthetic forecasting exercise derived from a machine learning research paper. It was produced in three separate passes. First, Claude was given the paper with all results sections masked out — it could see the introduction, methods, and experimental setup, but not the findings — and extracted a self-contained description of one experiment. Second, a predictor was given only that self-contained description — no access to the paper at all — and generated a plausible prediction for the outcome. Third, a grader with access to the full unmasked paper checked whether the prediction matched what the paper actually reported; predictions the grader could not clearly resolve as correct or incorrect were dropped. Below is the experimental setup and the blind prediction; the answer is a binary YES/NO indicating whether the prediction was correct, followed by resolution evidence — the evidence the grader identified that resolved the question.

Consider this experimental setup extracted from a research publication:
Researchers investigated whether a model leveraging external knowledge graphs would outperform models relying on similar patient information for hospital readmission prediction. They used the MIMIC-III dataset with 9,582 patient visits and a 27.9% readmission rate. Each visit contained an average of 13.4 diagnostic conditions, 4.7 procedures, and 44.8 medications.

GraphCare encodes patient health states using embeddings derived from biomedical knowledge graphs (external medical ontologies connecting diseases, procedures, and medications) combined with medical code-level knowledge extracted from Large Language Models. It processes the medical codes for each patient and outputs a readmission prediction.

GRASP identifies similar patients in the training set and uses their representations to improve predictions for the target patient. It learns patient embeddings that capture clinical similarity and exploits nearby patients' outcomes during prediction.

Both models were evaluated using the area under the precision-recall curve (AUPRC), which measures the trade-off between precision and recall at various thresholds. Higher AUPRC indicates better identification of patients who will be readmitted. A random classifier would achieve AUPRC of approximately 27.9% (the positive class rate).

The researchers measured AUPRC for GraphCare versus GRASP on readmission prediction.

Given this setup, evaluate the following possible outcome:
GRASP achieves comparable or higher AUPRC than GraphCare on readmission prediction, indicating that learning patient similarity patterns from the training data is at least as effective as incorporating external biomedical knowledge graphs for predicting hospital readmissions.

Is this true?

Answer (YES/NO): NO